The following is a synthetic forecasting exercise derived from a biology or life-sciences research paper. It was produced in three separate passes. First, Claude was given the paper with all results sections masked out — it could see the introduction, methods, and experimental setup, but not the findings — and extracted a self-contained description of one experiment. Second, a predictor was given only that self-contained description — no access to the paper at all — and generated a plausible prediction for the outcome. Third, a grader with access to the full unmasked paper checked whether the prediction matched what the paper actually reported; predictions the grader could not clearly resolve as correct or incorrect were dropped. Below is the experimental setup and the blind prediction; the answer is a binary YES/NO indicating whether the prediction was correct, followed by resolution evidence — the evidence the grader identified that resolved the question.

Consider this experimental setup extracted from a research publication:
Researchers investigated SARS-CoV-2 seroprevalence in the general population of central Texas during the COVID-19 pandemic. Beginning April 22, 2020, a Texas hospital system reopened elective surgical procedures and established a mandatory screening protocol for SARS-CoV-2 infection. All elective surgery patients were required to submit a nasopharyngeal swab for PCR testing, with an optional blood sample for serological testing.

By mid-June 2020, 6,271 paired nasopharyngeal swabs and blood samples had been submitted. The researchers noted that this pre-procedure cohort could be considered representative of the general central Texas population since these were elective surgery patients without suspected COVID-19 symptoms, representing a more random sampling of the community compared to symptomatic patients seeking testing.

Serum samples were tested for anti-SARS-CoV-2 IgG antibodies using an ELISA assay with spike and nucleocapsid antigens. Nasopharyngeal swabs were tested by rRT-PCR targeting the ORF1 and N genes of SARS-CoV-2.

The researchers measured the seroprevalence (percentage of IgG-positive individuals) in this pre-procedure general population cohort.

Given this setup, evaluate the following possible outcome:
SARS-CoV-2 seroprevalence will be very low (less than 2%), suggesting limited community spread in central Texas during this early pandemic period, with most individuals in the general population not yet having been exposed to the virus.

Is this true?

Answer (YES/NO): NO